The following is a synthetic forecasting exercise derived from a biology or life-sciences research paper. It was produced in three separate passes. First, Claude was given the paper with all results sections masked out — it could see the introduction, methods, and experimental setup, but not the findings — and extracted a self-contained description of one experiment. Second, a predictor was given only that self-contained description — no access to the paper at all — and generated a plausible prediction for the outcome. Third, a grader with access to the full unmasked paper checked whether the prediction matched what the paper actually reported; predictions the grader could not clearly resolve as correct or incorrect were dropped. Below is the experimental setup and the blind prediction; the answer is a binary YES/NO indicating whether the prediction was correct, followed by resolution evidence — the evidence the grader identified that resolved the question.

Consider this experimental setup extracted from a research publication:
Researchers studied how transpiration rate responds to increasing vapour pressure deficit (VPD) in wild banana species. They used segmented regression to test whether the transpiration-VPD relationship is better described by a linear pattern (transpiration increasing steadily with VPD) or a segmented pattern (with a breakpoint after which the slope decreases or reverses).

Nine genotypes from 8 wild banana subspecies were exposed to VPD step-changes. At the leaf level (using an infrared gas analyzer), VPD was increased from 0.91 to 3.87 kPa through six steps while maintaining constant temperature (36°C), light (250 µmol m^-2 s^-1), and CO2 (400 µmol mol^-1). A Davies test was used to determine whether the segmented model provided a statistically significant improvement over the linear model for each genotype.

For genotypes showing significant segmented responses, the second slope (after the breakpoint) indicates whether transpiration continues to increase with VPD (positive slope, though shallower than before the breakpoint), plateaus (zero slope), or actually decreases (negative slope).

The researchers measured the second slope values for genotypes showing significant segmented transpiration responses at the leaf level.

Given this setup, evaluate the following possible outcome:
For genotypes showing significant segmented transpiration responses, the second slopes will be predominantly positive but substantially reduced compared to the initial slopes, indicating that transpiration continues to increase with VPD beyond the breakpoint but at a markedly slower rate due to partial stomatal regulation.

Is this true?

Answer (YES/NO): NO